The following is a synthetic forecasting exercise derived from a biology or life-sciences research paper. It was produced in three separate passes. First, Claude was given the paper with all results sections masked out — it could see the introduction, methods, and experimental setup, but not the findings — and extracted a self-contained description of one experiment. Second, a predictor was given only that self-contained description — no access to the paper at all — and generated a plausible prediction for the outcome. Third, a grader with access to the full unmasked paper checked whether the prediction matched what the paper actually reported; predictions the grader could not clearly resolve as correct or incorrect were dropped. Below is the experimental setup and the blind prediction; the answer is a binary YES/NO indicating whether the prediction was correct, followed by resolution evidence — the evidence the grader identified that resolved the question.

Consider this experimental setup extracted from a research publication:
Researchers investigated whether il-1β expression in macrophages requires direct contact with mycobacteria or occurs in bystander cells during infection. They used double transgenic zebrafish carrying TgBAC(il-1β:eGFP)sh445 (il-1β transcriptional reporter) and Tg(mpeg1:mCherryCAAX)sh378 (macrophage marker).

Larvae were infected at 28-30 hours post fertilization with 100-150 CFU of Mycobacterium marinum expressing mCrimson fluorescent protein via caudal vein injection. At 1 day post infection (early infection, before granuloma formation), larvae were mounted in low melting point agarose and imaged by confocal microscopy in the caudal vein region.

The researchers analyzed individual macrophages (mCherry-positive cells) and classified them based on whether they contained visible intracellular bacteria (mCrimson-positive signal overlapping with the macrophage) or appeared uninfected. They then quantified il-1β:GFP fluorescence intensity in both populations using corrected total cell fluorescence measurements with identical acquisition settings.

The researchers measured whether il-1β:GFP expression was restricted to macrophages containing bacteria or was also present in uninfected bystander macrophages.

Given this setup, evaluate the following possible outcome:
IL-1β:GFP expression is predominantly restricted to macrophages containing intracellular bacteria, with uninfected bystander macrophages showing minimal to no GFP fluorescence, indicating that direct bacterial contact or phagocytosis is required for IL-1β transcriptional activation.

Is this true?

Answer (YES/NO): YES